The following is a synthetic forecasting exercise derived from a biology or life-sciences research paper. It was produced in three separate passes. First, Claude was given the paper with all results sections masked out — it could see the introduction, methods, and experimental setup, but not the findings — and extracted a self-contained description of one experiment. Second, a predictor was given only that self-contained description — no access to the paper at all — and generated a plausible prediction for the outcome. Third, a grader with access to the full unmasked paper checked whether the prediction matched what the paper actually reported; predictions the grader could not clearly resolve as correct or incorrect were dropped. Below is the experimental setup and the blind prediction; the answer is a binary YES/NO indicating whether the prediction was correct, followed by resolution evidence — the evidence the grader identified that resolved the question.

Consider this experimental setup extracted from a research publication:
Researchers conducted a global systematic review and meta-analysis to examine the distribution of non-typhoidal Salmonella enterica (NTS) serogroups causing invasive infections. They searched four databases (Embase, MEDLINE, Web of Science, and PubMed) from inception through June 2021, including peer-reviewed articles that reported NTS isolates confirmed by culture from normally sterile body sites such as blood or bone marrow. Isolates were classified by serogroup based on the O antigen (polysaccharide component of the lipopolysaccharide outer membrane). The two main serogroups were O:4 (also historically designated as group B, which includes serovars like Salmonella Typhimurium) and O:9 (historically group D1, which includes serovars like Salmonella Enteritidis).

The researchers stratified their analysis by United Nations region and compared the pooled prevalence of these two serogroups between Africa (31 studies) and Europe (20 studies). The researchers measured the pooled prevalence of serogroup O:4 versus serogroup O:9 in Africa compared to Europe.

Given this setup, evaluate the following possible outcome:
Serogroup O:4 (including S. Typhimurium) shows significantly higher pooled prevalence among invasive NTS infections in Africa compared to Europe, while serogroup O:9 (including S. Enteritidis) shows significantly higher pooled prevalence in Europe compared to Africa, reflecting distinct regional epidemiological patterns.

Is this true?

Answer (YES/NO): YES